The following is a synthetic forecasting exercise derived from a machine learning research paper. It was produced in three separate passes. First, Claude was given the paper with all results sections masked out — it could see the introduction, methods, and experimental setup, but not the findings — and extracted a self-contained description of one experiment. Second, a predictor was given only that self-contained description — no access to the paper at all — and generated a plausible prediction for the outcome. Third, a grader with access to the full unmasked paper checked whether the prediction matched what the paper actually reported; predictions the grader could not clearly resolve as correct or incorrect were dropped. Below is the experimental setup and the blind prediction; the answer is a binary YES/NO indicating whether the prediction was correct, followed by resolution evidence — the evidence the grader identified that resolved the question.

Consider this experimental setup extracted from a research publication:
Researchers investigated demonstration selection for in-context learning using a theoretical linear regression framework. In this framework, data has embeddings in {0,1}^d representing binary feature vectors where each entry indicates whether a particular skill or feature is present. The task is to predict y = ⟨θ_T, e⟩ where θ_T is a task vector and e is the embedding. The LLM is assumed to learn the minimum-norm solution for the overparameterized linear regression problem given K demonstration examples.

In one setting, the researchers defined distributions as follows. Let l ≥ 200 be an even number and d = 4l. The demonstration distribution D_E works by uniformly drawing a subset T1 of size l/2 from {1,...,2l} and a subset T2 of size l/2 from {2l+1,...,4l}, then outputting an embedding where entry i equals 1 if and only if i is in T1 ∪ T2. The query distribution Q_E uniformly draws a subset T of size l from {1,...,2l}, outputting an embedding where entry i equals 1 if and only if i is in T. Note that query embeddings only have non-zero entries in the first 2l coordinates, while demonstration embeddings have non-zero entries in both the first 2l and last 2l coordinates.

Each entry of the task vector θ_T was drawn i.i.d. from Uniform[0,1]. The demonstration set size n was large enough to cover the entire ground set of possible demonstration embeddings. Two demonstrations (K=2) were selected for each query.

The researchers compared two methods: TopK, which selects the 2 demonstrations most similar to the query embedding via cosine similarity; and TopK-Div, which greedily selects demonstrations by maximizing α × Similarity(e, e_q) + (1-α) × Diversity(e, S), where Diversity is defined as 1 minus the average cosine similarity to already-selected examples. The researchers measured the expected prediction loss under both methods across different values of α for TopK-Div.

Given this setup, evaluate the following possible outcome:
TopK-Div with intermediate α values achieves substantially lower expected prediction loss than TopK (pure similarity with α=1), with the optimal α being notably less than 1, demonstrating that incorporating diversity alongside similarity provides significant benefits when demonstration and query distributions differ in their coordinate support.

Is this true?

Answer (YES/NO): YES